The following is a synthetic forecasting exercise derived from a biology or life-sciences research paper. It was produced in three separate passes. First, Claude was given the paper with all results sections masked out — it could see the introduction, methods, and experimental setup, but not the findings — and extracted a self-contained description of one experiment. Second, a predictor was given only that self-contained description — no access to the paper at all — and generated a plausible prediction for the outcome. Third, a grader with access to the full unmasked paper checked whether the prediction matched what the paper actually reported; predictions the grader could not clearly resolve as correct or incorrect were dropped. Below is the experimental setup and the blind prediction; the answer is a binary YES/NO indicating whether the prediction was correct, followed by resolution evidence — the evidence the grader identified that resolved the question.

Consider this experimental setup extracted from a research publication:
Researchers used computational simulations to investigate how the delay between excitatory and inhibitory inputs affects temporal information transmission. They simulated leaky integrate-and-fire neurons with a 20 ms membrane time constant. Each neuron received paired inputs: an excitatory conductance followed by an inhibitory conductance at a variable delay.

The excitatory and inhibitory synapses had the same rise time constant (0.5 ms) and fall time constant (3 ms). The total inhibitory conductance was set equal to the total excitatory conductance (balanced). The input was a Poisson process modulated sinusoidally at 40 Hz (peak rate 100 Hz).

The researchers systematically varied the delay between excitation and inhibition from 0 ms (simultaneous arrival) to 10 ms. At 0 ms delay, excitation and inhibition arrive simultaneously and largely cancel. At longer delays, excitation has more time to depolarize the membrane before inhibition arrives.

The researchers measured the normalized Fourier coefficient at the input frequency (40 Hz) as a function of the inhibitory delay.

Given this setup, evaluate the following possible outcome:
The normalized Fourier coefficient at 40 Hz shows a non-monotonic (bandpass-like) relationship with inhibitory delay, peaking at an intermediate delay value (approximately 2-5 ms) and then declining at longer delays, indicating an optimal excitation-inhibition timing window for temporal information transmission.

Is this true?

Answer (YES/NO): NO